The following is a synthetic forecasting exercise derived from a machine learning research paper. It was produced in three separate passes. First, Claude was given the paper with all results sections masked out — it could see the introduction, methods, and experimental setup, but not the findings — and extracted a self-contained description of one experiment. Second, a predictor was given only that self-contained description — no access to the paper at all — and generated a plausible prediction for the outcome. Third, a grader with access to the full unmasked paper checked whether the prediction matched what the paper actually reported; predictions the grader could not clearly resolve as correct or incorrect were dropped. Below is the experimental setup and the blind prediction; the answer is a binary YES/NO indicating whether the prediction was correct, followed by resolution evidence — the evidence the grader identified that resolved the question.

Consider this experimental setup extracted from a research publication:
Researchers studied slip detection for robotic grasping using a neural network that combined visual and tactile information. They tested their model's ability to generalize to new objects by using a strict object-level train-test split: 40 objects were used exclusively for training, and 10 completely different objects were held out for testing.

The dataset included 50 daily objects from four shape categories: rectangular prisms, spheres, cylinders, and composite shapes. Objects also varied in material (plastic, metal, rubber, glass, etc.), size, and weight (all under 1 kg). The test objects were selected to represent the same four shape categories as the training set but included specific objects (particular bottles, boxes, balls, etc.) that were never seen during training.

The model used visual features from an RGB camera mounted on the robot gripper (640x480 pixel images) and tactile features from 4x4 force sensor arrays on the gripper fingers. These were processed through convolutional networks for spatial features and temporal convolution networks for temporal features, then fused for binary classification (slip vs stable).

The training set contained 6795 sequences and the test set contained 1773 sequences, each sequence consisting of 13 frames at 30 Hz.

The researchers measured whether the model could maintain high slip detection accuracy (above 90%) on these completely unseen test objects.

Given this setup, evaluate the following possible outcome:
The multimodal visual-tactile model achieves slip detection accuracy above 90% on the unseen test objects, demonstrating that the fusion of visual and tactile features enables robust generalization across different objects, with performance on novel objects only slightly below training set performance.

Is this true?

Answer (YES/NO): YES